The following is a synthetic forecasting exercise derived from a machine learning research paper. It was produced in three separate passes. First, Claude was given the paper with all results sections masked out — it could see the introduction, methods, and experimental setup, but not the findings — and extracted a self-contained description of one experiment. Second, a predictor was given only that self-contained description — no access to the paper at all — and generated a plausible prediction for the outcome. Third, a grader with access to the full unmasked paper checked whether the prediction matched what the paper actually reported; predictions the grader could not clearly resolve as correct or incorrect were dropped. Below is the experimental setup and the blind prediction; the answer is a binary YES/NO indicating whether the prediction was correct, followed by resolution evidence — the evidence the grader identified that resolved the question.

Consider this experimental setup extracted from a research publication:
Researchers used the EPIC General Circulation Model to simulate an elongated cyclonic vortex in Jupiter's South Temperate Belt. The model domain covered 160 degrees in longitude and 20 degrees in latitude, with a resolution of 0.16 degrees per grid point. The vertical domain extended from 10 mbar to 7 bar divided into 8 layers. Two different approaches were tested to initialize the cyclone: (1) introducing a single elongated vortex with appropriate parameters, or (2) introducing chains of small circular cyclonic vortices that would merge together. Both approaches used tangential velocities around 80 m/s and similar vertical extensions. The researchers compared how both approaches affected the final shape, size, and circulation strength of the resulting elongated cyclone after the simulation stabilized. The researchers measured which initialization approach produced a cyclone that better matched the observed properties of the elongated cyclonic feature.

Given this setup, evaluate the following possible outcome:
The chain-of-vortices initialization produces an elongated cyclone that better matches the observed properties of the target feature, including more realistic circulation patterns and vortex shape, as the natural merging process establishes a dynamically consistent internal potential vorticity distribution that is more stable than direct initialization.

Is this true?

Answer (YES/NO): NO